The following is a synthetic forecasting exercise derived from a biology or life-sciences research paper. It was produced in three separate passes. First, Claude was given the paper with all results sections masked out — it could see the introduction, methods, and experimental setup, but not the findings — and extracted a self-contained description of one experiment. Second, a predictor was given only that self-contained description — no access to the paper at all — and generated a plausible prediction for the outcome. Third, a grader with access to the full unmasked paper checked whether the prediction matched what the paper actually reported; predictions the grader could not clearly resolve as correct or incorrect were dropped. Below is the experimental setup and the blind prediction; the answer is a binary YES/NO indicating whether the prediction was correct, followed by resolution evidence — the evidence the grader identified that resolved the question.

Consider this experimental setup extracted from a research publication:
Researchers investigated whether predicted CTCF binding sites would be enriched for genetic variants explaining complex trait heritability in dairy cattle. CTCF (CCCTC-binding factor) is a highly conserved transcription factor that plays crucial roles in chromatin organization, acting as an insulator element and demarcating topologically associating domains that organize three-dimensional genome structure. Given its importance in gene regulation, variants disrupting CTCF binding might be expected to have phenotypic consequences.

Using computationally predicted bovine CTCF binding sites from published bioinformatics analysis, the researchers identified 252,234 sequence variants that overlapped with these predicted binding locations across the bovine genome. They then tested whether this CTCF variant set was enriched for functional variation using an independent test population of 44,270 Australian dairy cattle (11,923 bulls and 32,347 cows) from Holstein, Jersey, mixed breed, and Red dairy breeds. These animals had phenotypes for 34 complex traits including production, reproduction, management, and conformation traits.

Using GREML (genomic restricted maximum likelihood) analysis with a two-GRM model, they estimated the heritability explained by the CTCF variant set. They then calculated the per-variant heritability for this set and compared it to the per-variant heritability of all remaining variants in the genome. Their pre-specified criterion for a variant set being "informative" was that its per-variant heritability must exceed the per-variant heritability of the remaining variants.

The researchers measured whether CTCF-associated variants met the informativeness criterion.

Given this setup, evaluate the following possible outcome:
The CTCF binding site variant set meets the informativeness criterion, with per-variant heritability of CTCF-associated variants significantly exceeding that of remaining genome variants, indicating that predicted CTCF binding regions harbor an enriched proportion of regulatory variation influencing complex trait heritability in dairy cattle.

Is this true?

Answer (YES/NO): NO